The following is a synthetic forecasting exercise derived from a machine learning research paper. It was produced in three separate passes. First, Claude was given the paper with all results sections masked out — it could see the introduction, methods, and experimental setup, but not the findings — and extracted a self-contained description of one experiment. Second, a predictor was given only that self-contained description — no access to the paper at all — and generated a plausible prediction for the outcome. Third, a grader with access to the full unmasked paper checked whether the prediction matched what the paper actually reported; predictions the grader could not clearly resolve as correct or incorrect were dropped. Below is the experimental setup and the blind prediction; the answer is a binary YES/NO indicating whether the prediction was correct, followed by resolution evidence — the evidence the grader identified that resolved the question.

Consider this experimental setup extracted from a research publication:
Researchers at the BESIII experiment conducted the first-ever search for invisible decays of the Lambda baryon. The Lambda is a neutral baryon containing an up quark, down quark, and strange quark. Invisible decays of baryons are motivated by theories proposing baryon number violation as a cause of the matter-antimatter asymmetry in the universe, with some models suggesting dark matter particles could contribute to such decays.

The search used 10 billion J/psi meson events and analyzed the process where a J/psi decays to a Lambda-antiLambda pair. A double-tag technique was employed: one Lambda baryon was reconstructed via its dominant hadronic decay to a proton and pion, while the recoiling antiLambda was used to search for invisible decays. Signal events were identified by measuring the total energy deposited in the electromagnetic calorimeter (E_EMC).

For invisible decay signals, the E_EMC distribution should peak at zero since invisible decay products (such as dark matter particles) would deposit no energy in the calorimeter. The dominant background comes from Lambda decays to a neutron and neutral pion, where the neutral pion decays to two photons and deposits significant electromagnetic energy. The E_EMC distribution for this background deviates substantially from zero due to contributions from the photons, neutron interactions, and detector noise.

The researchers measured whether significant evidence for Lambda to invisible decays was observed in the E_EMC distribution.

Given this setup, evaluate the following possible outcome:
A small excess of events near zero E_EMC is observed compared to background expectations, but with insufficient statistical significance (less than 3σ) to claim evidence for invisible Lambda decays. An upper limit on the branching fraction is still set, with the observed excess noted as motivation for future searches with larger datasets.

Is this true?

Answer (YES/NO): NO